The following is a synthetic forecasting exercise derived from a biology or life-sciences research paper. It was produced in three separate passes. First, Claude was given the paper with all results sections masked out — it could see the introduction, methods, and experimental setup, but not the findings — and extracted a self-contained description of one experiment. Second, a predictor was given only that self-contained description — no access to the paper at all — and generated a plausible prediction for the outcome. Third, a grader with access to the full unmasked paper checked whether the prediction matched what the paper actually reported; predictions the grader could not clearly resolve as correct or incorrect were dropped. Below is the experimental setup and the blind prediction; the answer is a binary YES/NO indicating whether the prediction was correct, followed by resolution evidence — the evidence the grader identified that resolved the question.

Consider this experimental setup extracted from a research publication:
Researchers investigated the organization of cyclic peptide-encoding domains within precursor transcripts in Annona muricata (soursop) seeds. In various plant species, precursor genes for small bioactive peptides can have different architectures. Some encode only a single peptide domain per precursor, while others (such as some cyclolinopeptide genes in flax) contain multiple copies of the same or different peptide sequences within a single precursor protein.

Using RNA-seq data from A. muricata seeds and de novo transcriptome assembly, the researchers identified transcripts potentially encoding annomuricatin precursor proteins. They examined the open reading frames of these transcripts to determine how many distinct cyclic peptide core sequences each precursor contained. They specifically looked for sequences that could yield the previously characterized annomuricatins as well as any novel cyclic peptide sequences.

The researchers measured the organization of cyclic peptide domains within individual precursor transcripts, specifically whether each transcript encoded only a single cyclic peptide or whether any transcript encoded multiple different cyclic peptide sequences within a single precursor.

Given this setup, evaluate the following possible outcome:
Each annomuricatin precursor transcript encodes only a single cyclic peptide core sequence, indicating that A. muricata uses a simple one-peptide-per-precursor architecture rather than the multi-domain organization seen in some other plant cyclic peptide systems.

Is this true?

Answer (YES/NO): NO